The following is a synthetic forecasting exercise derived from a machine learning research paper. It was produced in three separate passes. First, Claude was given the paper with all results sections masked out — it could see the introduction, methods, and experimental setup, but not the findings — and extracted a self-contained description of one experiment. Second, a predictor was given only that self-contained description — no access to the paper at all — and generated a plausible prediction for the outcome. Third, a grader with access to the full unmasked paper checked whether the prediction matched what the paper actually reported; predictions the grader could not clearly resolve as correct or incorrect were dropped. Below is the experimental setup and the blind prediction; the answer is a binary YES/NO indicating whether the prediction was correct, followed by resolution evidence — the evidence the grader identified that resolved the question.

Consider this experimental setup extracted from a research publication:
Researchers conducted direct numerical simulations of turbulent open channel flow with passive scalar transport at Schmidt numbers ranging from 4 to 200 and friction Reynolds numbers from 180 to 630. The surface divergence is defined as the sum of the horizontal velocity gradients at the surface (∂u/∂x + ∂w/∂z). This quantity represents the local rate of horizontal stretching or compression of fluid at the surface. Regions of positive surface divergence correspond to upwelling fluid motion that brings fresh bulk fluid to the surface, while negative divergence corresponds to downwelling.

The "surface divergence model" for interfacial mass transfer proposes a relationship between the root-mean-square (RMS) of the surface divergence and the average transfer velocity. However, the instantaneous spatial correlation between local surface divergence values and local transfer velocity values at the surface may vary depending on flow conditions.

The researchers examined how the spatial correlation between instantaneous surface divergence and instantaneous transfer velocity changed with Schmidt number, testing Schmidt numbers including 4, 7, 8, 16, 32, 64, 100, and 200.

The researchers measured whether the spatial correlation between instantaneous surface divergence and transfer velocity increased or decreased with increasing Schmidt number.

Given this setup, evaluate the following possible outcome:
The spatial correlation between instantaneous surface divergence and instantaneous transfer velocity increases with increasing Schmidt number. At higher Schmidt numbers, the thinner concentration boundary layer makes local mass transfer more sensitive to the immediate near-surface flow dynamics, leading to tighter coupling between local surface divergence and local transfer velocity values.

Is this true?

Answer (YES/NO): NO